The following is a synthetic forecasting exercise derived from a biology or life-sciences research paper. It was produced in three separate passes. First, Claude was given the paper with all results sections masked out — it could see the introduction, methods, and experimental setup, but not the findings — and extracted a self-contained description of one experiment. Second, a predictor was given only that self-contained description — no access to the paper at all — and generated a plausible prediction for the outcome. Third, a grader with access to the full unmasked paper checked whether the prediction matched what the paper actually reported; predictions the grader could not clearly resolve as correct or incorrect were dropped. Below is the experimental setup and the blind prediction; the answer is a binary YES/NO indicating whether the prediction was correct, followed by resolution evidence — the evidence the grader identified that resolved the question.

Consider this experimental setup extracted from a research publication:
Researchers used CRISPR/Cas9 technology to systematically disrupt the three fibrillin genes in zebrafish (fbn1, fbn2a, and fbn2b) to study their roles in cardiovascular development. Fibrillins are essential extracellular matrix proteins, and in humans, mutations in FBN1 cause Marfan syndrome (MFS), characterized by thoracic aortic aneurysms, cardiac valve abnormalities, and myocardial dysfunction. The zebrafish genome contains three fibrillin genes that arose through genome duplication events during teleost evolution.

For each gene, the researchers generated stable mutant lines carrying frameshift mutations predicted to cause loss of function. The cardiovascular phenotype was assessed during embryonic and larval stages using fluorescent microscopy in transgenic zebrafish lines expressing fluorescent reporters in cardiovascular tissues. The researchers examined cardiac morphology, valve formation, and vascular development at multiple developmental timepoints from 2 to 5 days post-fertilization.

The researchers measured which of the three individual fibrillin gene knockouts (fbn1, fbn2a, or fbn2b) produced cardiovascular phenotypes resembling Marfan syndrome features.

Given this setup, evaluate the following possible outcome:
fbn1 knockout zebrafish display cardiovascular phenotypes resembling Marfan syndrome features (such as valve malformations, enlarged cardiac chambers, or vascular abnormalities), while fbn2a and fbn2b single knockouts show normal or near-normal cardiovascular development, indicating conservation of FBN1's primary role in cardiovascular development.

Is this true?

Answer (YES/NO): NO